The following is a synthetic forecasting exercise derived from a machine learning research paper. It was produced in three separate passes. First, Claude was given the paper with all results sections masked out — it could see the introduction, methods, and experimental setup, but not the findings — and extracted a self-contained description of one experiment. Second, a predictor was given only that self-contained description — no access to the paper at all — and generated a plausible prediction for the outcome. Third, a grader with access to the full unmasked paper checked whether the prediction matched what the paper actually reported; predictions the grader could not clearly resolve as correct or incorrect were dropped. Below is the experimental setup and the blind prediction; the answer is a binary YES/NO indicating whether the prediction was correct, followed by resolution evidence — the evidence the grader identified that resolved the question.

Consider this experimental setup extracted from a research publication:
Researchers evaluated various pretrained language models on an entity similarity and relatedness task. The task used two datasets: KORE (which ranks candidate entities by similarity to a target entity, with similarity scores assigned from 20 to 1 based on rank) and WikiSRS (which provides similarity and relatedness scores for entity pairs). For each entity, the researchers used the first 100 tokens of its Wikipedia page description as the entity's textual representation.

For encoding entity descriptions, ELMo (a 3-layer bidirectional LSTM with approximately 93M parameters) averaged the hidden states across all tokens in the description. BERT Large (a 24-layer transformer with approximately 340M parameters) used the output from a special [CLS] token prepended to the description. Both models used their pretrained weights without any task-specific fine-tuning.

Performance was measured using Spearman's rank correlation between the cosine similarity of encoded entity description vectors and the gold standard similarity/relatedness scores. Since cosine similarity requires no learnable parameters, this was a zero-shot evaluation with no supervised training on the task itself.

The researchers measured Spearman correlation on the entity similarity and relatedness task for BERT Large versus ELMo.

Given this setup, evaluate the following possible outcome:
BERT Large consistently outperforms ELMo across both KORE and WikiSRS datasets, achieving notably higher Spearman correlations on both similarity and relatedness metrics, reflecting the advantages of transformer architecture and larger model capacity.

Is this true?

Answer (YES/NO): NO